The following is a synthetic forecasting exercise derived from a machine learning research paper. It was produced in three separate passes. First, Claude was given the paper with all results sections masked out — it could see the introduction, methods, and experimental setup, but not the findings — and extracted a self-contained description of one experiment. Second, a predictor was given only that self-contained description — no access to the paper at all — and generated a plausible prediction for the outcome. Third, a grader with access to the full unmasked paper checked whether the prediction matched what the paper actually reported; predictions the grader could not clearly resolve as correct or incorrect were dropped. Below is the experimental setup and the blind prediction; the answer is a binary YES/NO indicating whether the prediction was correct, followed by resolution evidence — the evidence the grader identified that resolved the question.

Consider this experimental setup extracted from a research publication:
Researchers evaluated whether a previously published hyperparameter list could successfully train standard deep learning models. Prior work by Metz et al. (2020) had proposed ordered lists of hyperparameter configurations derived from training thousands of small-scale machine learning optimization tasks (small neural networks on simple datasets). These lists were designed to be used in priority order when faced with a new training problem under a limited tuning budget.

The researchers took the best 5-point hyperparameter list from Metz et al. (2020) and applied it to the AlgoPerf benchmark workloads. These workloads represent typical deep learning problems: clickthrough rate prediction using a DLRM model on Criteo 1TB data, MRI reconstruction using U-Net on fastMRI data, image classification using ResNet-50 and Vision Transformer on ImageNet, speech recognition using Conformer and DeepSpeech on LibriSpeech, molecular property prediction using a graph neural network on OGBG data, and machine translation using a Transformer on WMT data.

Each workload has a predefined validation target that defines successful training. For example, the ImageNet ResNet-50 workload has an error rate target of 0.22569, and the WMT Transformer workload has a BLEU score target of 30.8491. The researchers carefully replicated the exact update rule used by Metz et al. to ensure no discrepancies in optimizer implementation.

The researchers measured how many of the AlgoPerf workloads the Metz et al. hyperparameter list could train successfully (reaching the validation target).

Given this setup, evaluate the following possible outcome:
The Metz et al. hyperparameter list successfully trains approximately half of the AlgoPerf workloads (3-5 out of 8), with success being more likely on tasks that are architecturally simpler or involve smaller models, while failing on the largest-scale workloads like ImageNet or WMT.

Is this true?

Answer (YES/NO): NO